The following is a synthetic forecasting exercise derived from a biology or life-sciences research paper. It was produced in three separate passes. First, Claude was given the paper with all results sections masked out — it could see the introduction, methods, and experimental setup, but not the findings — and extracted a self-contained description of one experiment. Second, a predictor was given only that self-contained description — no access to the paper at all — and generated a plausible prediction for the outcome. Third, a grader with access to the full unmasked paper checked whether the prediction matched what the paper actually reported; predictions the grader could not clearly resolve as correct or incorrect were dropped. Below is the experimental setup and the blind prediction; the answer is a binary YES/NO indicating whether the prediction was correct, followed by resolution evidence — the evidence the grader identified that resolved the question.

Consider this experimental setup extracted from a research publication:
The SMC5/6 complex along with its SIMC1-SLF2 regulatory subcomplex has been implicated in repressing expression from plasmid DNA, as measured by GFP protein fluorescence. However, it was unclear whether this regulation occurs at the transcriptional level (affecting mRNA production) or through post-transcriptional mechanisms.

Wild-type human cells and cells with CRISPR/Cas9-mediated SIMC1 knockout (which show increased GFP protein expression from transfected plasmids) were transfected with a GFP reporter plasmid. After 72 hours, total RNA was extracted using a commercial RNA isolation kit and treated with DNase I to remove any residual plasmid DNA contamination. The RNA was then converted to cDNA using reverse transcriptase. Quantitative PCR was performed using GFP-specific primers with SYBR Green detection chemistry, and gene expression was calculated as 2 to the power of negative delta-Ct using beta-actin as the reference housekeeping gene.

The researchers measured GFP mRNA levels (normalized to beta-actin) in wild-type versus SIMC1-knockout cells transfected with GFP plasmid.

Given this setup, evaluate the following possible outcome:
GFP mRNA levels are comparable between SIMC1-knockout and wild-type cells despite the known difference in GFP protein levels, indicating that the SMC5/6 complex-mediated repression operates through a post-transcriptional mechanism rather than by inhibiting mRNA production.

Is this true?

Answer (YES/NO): NO